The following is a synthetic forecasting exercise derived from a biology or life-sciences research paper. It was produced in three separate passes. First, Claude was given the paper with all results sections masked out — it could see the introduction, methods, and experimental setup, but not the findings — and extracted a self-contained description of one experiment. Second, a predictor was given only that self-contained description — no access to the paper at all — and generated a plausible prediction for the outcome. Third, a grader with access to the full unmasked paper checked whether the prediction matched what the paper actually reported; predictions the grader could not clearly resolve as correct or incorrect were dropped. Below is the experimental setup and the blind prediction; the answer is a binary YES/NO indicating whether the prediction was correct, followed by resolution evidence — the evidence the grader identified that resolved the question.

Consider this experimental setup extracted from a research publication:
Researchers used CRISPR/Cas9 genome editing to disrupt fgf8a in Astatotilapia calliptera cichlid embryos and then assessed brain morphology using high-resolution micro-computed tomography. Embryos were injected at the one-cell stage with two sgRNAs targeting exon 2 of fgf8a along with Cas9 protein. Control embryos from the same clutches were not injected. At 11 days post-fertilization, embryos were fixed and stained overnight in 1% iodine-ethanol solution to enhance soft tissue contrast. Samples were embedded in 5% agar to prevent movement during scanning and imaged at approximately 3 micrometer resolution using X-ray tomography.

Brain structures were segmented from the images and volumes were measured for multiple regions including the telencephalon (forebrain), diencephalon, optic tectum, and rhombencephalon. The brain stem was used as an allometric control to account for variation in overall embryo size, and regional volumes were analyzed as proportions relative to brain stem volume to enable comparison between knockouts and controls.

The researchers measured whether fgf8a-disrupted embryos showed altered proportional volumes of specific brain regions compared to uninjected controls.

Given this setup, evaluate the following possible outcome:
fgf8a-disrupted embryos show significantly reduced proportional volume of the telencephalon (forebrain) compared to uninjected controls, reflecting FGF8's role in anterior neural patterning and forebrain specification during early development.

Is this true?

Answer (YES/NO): NO